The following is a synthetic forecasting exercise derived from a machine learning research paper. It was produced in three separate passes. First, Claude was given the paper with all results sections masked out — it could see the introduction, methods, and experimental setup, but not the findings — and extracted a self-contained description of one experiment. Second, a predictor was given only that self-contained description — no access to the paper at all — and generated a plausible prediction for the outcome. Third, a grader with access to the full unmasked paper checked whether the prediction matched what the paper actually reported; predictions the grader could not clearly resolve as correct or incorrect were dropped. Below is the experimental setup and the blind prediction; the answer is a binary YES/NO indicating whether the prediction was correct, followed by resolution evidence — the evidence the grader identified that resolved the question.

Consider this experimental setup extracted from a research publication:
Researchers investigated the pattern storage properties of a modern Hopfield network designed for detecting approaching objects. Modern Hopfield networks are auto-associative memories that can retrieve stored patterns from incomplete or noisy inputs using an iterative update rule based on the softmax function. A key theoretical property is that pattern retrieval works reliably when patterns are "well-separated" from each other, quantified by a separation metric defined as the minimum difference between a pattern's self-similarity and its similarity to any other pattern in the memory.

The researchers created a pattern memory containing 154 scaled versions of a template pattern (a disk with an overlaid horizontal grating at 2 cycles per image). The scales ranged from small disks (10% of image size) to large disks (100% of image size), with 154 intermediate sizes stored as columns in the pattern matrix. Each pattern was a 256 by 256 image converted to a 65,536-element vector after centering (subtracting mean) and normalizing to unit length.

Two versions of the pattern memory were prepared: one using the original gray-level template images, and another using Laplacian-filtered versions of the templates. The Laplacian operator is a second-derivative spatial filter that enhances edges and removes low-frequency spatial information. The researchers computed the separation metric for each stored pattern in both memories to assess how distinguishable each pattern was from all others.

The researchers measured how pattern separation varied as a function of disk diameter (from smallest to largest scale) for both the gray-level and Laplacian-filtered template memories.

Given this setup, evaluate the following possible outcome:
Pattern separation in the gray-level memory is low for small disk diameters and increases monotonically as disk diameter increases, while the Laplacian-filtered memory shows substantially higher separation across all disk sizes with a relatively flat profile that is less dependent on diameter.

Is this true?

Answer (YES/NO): NO